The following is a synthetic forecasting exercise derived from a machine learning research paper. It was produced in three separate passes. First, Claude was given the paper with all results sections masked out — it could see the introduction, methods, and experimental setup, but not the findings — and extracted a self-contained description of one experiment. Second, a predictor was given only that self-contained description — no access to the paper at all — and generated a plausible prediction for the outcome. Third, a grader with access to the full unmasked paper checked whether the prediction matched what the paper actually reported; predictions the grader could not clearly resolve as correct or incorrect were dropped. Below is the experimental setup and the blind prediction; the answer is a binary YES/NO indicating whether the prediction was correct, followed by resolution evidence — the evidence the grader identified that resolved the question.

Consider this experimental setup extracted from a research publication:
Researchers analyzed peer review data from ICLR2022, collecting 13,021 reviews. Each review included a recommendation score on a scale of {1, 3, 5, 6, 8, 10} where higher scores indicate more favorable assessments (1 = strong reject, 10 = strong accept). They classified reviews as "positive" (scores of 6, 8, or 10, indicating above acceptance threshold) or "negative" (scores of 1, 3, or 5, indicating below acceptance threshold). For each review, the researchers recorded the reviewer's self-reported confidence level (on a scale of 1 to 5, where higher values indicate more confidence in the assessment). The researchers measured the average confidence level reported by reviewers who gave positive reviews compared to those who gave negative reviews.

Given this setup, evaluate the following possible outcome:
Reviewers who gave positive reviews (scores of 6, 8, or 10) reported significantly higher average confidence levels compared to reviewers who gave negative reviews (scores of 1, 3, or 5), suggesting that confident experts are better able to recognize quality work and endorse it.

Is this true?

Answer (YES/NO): NO